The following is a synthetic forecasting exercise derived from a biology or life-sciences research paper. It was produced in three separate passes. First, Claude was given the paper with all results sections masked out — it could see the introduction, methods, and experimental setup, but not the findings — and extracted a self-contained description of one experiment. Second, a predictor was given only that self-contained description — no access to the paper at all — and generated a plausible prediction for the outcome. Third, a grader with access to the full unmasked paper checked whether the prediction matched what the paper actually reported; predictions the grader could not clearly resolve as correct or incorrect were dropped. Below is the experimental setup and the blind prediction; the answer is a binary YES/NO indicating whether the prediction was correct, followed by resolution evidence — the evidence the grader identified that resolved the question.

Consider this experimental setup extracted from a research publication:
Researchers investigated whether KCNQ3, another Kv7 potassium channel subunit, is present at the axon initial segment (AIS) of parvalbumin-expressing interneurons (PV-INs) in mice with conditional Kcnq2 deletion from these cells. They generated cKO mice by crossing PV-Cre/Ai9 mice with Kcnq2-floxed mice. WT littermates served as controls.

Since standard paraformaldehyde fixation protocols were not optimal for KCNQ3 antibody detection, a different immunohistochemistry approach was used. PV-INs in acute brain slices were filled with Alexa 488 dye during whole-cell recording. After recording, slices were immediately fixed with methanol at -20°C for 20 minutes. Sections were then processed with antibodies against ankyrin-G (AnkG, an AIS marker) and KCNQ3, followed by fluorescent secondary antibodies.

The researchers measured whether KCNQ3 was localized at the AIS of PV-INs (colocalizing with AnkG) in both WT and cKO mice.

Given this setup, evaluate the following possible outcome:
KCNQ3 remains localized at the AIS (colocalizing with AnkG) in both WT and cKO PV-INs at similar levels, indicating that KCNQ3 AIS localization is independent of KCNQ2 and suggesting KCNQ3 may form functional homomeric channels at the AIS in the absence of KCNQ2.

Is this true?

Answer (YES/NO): NO